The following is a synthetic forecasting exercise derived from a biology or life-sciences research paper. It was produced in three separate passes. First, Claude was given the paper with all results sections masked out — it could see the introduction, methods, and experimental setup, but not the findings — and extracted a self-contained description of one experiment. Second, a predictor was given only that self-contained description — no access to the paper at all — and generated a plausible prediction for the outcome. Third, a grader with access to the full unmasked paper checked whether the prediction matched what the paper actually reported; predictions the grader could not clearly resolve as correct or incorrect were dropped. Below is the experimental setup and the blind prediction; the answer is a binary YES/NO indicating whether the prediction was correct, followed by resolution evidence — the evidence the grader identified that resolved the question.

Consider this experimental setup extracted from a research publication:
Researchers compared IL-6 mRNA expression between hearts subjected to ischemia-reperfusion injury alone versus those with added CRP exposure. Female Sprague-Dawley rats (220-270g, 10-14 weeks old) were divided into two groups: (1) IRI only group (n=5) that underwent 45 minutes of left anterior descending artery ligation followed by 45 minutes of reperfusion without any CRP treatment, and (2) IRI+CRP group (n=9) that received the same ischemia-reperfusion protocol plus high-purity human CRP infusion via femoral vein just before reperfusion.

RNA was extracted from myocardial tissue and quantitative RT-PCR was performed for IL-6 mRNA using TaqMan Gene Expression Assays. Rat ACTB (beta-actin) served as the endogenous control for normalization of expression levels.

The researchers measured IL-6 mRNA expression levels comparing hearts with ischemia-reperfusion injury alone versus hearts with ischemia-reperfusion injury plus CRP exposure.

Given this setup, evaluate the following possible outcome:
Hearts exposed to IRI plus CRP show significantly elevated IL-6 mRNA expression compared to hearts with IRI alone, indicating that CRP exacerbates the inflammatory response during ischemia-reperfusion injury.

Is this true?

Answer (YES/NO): NO